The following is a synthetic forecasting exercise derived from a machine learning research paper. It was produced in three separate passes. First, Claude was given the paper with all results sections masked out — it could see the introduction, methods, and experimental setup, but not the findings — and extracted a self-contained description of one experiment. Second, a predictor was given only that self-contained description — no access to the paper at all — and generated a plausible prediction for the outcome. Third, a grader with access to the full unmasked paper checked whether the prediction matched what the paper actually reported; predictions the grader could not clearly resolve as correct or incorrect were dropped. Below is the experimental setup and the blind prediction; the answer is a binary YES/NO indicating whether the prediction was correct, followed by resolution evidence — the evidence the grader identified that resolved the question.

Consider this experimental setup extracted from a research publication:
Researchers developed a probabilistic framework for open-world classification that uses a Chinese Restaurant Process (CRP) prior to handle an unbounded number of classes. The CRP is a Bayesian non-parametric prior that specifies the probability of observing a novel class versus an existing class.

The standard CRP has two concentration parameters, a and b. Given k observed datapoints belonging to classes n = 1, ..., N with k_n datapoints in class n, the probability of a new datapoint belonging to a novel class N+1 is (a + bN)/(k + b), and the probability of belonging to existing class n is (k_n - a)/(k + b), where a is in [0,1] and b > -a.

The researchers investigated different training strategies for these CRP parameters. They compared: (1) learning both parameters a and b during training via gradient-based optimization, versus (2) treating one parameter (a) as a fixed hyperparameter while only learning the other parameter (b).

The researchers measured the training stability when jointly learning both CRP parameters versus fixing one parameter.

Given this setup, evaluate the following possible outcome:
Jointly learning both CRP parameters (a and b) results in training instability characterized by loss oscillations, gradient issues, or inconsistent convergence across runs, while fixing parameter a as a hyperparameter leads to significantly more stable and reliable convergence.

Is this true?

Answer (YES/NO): NO